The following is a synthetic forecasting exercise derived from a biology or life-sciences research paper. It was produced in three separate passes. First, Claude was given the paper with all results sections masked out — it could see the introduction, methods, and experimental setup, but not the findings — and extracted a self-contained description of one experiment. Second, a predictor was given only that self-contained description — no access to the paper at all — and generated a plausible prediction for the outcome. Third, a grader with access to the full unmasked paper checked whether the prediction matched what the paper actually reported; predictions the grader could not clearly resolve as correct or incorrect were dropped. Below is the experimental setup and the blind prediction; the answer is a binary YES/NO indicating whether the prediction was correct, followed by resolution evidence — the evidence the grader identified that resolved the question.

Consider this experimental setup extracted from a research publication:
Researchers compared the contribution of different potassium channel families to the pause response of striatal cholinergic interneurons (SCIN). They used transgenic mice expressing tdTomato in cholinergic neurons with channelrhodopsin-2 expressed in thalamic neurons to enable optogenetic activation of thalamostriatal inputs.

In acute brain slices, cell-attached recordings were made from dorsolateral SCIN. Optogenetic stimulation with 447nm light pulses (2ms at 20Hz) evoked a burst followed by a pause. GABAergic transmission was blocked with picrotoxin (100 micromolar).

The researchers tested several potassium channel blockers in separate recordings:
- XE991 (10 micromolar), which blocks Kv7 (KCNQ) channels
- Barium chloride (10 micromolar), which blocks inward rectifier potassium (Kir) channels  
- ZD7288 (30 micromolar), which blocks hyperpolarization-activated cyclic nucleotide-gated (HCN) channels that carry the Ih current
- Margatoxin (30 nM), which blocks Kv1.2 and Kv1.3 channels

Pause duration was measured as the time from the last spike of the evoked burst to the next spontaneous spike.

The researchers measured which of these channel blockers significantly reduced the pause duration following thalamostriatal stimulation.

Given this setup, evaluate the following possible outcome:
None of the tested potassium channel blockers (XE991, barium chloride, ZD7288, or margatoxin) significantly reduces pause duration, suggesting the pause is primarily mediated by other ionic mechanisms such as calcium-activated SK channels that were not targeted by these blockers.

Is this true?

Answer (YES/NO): NO